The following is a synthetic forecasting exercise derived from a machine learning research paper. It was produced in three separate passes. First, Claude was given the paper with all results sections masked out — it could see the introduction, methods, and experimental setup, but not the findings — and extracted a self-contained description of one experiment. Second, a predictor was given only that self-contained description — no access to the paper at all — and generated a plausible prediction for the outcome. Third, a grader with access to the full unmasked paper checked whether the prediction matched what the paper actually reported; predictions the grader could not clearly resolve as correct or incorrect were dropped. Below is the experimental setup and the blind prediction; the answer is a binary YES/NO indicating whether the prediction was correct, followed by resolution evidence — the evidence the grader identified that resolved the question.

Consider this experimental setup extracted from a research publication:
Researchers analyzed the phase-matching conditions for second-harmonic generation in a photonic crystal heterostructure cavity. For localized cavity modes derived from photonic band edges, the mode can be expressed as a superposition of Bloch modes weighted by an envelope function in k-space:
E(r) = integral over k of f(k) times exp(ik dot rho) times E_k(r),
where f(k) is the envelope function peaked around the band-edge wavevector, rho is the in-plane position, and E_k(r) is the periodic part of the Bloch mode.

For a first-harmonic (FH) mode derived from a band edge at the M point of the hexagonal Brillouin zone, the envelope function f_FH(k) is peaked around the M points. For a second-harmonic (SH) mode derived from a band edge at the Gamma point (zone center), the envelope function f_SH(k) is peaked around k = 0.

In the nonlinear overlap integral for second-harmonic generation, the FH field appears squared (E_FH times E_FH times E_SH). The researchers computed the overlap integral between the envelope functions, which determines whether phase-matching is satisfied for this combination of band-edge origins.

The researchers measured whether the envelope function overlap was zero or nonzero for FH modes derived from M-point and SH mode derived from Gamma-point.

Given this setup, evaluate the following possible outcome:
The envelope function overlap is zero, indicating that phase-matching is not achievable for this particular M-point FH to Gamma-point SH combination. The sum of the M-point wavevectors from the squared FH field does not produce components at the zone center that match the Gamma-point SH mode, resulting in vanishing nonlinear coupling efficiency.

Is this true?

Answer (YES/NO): NO